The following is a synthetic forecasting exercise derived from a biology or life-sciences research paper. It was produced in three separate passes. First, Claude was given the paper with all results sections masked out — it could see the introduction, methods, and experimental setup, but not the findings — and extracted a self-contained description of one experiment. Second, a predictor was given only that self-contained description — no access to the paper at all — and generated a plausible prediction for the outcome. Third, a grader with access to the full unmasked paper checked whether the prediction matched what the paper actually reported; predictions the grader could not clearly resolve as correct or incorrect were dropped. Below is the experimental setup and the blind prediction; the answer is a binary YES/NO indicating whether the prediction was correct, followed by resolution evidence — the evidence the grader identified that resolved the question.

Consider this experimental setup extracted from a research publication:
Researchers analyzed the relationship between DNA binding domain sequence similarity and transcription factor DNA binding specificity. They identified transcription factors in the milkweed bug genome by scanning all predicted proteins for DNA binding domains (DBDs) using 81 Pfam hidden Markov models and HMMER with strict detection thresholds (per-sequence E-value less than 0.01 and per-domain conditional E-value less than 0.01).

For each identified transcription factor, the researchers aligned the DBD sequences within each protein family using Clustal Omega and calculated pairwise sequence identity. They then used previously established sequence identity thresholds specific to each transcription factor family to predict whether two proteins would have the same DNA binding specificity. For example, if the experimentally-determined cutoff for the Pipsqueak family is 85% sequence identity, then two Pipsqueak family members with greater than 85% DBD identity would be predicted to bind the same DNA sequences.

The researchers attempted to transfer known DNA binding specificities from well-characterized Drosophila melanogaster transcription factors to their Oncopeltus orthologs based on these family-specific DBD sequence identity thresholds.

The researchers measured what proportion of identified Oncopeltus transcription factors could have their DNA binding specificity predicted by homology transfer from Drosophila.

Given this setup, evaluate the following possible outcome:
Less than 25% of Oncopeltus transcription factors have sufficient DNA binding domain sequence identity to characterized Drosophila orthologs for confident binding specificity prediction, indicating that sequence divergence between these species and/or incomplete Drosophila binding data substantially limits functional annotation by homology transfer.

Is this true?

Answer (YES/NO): YES